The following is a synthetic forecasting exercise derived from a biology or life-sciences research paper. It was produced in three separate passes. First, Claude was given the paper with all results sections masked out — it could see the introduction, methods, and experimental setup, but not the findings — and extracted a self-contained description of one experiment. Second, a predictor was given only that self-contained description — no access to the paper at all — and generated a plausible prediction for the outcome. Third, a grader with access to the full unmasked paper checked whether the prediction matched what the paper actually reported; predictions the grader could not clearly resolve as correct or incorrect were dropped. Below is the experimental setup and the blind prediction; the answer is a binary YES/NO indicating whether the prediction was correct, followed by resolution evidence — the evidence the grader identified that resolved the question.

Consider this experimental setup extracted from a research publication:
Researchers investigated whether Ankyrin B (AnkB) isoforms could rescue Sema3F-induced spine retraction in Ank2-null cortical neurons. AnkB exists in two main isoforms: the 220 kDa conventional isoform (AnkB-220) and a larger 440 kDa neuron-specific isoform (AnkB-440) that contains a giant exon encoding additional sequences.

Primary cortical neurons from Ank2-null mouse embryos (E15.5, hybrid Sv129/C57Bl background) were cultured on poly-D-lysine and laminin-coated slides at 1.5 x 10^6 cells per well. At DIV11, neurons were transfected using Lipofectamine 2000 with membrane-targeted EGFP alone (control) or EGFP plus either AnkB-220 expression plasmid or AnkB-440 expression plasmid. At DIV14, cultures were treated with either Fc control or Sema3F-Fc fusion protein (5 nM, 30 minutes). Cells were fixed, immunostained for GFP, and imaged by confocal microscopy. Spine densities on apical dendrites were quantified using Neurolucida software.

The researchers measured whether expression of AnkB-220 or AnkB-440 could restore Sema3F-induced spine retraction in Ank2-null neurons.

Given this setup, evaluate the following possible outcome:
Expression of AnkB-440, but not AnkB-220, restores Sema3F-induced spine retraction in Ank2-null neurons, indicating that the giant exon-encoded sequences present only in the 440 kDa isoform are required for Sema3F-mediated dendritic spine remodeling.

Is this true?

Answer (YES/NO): NO